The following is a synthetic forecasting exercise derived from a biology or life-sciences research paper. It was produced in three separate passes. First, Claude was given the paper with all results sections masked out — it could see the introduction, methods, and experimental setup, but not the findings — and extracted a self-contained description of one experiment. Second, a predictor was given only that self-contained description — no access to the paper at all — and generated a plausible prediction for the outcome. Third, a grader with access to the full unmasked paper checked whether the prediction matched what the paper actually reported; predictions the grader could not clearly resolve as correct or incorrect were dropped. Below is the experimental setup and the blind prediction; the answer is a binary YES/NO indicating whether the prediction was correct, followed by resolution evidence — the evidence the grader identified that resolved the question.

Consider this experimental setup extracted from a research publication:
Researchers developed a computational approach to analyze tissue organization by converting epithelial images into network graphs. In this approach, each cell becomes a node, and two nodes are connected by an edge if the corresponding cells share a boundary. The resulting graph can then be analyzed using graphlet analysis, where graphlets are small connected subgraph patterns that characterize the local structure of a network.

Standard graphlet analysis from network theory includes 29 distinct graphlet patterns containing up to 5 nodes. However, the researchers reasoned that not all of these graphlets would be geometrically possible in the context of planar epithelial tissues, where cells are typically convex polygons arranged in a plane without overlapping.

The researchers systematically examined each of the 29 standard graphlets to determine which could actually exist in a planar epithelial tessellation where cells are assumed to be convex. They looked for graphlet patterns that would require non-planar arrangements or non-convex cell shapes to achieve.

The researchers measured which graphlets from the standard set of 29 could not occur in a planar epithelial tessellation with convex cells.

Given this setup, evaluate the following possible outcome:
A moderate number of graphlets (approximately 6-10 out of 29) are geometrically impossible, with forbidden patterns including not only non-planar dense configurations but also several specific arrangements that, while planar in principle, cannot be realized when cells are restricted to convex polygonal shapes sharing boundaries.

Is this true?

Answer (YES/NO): NO